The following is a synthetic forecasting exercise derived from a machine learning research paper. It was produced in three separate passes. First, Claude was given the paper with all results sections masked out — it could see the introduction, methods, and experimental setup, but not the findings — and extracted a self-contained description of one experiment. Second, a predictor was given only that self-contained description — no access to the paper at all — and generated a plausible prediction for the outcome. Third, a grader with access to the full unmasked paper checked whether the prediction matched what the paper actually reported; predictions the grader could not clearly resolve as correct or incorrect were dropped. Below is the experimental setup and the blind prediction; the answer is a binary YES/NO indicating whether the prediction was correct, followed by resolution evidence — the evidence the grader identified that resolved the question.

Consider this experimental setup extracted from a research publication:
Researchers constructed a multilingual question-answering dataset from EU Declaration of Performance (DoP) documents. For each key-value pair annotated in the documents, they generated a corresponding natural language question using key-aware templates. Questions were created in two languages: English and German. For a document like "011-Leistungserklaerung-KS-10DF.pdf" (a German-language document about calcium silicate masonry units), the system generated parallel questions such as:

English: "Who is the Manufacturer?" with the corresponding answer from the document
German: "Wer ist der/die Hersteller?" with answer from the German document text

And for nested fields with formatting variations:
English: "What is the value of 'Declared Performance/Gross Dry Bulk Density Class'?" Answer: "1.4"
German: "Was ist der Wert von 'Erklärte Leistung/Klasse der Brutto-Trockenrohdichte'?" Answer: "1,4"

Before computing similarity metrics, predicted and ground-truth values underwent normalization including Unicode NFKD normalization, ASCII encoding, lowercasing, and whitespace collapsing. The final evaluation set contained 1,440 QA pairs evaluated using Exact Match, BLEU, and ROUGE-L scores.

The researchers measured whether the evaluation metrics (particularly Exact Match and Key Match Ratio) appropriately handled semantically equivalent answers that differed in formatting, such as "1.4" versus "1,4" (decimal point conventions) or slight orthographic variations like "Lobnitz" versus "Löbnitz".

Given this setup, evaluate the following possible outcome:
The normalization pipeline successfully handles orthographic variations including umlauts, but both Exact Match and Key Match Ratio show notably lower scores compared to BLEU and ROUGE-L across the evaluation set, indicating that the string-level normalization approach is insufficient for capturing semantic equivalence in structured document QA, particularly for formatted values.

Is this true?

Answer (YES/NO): NO